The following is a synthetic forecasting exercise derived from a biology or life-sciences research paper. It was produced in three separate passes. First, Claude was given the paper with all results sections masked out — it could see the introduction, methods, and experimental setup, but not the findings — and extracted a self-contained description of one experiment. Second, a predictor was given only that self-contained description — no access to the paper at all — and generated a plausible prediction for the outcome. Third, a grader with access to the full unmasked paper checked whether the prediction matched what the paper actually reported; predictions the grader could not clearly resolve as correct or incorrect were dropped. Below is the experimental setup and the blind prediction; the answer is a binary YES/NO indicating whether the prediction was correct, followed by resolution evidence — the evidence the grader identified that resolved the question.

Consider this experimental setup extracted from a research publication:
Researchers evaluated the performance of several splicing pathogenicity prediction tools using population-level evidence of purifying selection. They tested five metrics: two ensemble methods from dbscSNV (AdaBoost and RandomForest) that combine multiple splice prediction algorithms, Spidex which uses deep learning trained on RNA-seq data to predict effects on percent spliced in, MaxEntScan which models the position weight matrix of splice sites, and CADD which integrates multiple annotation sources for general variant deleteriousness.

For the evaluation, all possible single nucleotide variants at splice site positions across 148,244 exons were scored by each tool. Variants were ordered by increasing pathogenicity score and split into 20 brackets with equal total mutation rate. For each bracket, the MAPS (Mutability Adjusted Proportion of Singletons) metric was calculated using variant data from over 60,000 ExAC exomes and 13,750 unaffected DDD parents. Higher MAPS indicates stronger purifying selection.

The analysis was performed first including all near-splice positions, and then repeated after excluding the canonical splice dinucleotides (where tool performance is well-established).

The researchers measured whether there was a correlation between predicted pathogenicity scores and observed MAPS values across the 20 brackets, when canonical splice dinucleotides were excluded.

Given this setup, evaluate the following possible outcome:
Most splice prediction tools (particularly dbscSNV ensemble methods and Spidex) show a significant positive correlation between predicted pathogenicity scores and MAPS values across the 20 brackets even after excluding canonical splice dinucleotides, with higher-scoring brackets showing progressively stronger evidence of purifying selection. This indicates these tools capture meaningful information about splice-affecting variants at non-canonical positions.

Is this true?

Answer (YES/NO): NO